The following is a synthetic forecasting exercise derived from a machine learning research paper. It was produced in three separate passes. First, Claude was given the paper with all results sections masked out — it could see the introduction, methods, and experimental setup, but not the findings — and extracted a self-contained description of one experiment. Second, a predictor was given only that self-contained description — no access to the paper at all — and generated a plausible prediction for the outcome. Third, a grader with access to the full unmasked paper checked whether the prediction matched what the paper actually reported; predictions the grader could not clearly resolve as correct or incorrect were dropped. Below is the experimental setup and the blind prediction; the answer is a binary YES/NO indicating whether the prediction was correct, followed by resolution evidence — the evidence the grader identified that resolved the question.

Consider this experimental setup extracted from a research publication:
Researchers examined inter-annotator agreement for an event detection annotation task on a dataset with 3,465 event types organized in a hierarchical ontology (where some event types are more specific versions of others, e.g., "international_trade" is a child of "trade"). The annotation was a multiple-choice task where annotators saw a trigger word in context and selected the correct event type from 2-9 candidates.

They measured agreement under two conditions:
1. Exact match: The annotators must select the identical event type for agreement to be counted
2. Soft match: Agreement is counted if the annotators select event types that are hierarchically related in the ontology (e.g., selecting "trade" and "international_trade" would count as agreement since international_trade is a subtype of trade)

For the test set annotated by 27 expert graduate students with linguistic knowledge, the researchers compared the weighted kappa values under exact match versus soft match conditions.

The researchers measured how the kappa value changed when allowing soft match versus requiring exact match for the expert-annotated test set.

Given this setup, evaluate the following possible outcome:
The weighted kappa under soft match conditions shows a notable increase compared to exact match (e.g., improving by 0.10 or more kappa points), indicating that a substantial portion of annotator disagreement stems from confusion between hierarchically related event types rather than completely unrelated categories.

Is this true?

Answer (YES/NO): YES